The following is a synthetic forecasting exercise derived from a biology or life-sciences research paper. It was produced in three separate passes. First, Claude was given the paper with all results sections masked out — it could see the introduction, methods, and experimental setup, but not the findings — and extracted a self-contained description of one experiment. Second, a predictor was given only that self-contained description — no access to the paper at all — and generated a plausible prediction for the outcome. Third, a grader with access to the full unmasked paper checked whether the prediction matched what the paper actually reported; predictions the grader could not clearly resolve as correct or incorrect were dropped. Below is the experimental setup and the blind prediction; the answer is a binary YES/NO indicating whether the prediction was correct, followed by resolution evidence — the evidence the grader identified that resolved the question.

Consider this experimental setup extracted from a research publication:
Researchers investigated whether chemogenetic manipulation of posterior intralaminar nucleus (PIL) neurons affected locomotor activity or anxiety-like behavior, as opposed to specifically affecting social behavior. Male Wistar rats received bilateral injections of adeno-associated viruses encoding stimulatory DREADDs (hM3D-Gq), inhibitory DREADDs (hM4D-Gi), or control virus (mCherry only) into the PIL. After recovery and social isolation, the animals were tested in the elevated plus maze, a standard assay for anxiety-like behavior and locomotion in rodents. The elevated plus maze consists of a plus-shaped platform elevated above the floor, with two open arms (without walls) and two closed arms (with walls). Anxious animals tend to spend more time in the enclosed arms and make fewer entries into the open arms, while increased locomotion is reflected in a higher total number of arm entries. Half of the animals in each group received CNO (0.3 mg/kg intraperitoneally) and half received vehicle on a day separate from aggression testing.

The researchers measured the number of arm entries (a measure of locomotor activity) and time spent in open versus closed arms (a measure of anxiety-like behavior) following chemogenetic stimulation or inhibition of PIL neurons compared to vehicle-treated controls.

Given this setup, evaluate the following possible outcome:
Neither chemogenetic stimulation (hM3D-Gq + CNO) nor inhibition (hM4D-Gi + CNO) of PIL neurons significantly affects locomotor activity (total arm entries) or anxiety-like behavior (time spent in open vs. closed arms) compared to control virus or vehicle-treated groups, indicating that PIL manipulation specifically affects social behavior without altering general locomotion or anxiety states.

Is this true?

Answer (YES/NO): YES